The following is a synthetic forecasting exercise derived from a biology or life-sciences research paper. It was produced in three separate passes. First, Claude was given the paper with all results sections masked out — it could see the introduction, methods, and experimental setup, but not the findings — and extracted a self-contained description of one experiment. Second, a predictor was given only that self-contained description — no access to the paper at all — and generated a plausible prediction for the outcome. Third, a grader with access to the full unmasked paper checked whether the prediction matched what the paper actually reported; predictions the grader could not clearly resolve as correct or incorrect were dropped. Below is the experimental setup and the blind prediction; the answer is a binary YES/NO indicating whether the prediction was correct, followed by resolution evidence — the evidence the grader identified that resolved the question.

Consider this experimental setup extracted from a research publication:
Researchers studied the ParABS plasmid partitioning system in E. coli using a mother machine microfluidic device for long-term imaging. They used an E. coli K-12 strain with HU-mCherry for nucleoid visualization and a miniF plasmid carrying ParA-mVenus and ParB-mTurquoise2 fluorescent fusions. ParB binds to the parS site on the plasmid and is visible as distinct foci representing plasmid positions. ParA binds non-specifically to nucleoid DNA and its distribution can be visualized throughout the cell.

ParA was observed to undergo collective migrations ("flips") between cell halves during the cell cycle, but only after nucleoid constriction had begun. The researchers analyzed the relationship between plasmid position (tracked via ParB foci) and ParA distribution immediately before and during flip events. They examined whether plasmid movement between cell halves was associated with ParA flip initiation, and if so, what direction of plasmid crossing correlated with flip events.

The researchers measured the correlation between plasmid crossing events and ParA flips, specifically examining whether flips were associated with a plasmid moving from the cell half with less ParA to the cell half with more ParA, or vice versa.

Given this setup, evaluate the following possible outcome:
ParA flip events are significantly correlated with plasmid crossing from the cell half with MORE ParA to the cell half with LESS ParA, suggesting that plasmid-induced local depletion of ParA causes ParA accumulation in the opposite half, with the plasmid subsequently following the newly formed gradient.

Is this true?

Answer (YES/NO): NO